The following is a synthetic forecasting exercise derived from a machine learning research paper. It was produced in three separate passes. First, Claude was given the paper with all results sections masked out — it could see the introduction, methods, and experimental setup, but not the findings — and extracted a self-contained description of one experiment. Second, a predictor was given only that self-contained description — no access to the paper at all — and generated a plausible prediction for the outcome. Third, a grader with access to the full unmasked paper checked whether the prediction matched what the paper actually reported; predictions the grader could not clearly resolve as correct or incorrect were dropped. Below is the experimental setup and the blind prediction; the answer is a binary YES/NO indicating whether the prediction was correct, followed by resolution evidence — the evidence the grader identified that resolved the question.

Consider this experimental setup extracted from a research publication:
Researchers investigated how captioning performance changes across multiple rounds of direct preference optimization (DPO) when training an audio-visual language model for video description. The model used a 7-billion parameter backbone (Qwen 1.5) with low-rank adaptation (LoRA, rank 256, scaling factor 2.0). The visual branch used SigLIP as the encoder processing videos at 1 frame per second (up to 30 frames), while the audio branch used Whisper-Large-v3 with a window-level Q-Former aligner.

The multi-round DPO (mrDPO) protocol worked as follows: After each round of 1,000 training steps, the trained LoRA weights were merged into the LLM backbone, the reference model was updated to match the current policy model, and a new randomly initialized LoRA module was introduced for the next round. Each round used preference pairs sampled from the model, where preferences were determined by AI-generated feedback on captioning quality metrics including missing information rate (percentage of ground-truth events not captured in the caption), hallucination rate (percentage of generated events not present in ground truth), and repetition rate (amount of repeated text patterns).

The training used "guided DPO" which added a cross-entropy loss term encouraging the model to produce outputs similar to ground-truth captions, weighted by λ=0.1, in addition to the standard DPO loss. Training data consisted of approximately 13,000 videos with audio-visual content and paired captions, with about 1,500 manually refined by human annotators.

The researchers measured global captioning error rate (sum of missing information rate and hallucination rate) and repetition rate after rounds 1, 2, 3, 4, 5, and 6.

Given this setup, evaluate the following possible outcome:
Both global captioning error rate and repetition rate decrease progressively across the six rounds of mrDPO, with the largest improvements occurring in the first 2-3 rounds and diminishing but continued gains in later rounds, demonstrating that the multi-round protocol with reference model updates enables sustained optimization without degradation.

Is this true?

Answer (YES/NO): NO